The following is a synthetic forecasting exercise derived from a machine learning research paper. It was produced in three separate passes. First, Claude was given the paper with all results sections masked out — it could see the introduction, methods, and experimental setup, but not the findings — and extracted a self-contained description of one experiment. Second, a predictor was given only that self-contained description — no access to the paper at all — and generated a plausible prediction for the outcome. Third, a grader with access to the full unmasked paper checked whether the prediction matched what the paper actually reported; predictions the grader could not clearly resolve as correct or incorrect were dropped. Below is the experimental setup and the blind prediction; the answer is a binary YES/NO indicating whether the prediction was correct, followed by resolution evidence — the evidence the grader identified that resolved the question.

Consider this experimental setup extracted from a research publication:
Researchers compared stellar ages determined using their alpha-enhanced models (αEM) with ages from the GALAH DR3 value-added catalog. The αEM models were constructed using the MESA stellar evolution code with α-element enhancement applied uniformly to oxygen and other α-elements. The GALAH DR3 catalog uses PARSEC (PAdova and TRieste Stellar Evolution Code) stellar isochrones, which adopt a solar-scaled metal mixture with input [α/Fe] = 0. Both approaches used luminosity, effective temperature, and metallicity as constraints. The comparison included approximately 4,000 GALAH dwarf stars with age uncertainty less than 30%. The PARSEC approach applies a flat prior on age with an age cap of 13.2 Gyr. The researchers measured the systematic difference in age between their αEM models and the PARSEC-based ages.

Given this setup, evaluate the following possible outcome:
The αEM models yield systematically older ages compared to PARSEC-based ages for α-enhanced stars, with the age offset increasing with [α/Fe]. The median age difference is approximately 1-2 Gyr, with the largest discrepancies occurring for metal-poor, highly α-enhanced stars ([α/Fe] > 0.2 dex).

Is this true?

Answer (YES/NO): NO